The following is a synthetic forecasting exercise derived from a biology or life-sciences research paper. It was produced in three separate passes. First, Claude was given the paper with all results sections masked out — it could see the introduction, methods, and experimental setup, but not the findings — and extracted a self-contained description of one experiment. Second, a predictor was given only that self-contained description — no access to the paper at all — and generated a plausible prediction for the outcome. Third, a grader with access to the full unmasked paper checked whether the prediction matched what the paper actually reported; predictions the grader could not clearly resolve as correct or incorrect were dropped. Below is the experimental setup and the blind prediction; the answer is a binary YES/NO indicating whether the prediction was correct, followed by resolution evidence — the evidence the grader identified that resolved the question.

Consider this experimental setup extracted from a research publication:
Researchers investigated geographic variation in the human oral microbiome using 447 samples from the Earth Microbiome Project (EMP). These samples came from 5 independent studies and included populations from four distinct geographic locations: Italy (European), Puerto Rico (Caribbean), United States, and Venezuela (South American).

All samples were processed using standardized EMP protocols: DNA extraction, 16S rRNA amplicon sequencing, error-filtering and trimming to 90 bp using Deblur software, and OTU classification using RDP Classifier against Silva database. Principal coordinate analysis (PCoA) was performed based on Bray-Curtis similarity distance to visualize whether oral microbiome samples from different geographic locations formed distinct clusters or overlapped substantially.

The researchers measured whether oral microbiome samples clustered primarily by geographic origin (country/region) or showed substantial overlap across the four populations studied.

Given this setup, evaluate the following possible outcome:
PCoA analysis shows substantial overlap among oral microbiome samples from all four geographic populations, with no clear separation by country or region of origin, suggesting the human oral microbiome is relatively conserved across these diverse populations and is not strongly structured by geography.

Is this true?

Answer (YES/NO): NO